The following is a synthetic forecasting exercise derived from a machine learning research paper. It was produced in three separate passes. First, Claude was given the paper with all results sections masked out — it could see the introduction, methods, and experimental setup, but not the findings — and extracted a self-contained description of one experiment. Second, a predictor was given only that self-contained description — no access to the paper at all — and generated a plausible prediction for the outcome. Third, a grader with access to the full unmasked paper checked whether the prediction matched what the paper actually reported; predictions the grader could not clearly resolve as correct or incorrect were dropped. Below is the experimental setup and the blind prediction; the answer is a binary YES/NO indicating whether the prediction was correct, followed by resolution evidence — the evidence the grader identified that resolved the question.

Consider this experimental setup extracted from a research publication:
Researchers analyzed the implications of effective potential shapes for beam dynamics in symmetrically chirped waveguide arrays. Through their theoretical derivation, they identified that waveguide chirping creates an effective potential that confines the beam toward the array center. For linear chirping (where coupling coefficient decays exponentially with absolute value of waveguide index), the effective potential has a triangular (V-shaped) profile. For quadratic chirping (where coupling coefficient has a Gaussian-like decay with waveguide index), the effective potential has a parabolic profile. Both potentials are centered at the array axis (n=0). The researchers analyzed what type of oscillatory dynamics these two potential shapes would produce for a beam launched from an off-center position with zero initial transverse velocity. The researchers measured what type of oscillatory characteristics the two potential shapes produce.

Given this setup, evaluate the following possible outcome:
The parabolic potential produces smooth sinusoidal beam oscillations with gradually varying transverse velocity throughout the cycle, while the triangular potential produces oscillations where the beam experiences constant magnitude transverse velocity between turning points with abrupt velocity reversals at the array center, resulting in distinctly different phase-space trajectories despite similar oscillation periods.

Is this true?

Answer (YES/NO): NO